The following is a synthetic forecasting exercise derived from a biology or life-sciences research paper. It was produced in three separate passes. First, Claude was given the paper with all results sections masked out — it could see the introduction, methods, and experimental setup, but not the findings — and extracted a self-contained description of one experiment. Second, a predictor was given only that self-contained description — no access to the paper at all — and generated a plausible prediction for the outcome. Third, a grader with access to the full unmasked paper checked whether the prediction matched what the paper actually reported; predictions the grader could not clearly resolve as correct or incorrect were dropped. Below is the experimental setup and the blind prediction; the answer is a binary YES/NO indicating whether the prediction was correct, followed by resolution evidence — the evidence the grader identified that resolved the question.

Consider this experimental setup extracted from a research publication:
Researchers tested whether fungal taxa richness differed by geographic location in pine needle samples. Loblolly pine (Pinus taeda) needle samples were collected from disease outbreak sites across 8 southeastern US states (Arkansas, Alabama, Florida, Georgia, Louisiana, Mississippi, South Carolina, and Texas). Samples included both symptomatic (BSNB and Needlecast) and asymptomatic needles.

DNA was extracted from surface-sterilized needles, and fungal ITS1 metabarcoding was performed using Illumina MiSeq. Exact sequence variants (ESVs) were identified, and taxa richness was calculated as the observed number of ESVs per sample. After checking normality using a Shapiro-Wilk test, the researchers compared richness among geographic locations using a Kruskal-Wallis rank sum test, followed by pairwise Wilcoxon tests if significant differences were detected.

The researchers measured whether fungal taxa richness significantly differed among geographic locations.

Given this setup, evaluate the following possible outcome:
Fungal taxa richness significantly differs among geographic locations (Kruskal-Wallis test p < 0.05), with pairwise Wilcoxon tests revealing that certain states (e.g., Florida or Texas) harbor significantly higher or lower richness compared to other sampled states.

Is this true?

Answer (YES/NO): NO